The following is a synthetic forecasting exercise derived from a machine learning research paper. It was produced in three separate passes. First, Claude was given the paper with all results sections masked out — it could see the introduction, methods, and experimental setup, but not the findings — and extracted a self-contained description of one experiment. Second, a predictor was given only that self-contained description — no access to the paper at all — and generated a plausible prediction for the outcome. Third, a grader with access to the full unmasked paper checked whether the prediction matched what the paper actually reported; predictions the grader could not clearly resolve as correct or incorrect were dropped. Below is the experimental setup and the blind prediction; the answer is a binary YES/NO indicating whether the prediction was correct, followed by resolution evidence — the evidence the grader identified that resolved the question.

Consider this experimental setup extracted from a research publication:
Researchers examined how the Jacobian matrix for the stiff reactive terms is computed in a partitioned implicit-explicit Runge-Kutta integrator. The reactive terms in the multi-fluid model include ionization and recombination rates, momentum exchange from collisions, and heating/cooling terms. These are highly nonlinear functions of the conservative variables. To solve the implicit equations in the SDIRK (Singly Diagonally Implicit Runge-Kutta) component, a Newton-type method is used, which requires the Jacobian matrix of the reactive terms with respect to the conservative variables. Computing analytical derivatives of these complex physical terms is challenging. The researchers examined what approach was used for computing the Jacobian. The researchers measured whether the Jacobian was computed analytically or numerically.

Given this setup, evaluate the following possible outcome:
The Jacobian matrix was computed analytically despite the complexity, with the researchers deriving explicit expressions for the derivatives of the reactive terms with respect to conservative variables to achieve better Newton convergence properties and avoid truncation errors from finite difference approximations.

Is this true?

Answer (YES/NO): NO